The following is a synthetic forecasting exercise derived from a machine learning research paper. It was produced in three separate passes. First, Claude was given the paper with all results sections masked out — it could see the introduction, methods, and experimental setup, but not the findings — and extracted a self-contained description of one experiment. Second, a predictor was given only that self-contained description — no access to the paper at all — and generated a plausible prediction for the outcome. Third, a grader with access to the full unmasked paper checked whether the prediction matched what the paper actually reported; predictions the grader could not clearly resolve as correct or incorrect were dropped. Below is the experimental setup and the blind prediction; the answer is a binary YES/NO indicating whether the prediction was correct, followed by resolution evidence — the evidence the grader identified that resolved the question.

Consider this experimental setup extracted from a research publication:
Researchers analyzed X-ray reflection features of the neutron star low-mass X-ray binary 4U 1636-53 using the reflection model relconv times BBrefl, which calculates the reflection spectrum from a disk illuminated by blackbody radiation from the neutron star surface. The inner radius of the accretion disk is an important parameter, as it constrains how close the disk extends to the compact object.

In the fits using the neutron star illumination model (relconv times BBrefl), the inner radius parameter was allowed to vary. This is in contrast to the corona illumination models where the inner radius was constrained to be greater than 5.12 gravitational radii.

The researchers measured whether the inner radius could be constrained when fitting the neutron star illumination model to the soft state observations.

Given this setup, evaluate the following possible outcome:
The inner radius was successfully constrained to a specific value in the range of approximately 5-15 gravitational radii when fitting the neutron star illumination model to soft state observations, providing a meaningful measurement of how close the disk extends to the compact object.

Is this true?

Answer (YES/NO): NO